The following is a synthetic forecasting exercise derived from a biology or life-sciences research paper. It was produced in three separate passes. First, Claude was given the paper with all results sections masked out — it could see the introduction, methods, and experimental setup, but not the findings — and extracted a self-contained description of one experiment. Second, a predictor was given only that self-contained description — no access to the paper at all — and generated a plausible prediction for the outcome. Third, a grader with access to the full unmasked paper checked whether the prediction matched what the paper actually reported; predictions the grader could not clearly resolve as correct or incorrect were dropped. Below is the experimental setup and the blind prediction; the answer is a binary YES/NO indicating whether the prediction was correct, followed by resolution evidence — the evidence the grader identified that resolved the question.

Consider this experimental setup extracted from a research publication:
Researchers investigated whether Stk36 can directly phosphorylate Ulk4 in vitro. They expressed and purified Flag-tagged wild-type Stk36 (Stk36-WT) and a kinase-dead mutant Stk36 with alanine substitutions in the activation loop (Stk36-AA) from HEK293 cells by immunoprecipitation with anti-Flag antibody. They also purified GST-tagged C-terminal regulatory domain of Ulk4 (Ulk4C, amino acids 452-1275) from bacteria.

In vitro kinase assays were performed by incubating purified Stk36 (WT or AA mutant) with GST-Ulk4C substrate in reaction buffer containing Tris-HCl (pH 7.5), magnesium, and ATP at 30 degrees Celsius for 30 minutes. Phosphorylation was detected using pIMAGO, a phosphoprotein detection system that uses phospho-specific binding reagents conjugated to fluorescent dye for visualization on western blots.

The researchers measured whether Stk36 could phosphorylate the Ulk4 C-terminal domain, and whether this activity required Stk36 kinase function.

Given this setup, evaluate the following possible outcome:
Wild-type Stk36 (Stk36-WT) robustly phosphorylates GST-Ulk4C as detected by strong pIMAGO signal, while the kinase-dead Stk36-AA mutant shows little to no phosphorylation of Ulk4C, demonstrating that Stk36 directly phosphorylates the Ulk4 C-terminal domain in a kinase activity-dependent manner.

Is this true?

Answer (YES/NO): YES